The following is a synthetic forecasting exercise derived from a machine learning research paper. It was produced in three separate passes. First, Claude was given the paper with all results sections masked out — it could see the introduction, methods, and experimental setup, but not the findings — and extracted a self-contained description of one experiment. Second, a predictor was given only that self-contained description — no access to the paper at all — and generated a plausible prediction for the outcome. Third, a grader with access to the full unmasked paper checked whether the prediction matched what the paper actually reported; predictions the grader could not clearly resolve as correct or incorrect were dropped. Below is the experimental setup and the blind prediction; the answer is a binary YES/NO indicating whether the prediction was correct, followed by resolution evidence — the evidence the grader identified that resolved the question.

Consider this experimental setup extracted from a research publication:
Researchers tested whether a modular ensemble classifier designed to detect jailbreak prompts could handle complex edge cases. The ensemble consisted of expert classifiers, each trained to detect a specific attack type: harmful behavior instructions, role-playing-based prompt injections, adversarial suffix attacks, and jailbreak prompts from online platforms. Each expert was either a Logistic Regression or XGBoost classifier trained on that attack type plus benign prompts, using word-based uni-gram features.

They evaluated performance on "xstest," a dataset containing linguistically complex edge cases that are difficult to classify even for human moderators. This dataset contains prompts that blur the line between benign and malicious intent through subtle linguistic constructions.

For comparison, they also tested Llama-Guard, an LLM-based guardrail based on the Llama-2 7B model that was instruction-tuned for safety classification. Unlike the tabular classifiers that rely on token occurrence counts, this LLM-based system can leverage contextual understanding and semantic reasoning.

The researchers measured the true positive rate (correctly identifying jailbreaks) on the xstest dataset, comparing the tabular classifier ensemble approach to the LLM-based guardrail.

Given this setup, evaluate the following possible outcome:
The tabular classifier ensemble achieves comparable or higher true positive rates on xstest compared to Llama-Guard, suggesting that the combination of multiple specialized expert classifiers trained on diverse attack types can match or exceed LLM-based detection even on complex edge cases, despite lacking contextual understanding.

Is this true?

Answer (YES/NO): NO